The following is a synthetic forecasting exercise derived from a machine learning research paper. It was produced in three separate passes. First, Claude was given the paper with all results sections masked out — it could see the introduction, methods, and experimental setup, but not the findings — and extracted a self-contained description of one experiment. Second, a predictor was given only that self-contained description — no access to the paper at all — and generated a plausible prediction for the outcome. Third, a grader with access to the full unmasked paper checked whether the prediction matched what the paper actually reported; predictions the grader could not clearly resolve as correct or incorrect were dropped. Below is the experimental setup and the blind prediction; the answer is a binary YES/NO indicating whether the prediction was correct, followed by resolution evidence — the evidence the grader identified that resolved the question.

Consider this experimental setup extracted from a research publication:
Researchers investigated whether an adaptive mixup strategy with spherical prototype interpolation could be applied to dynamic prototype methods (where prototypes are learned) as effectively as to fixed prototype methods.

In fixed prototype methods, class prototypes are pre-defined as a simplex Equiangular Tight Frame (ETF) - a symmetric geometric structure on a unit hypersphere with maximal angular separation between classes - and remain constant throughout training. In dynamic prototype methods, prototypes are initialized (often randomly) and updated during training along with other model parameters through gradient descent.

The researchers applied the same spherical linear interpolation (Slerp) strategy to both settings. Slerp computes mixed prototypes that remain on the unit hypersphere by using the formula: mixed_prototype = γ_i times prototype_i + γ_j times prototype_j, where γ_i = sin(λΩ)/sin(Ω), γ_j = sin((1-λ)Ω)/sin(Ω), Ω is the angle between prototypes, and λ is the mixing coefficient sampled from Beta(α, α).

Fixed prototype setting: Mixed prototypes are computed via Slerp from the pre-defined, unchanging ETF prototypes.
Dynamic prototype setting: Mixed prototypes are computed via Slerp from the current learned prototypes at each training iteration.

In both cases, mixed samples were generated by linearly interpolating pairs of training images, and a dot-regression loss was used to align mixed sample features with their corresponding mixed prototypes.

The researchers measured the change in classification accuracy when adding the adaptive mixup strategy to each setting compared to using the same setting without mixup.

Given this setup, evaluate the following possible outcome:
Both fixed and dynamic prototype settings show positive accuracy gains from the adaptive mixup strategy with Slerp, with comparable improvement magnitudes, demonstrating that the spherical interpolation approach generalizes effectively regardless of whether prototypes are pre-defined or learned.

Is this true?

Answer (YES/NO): NO